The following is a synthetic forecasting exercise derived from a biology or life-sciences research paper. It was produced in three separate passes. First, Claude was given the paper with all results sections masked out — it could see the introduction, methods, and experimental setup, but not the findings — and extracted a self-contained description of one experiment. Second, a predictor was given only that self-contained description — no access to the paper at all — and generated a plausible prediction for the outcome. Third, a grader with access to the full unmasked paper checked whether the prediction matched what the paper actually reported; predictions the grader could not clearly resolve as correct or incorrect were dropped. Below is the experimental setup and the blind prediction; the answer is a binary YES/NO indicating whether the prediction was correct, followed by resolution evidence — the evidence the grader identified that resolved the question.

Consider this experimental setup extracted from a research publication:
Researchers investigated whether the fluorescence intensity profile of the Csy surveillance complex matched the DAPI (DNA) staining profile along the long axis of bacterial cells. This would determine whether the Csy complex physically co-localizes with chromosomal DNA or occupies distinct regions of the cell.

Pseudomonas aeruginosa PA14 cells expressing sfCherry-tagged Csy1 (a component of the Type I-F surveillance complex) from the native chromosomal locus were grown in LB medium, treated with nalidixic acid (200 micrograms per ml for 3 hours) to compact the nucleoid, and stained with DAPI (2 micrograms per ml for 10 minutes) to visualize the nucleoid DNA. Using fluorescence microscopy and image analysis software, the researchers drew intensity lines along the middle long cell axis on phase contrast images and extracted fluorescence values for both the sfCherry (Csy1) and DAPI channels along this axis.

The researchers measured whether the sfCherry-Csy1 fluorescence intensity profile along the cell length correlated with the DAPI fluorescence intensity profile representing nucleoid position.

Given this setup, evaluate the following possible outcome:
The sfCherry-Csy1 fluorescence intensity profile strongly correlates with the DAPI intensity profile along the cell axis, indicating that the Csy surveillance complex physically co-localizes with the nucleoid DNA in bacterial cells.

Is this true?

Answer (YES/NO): YES